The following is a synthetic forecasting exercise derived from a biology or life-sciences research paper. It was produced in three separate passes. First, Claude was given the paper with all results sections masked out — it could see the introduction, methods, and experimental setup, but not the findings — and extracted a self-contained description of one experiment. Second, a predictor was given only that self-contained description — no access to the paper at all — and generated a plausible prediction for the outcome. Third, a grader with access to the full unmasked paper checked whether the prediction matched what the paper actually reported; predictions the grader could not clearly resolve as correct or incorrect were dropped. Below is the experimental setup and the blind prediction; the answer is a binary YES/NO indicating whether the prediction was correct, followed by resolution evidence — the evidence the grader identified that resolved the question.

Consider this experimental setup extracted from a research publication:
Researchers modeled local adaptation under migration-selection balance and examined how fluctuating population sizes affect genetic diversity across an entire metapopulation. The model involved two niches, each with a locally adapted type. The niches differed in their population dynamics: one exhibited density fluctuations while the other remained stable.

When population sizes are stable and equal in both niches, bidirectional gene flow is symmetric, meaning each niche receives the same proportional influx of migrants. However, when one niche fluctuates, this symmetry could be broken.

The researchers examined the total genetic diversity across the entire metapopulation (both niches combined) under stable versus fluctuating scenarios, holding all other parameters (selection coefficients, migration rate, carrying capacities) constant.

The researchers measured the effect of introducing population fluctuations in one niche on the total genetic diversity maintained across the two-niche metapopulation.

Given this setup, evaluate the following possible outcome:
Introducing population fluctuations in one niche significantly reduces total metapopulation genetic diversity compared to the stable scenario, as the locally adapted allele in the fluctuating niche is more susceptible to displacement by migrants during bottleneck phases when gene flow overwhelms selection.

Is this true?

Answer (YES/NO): YES